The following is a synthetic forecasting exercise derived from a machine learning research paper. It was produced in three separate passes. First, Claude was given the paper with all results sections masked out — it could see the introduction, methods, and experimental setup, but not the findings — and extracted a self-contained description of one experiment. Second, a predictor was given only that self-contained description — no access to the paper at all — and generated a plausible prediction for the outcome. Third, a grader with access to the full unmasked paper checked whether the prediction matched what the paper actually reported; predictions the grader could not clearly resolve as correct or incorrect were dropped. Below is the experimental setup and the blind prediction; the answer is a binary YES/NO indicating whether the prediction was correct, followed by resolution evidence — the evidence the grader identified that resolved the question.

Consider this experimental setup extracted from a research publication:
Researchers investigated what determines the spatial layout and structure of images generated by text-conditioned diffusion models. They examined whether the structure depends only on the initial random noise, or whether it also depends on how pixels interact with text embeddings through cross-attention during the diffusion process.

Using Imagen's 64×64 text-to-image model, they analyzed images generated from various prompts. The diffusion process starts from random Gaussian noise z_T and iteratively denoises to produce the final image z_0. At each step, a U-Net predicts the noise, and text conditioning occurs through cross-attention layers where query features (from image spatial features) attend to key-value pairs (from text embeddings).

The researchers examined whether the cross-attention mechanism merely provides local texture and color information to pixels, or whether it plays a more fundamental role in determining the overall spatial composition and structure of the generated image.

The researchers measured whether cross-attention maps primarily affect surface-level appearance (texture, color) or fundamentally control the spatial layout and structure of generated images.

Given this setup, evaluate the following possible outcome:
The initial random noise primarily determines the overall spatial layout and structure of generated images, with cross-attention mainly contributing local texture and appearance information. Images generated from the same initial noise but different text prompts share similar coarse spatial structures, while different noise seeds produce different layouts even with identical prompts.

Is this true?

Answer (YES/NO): NO